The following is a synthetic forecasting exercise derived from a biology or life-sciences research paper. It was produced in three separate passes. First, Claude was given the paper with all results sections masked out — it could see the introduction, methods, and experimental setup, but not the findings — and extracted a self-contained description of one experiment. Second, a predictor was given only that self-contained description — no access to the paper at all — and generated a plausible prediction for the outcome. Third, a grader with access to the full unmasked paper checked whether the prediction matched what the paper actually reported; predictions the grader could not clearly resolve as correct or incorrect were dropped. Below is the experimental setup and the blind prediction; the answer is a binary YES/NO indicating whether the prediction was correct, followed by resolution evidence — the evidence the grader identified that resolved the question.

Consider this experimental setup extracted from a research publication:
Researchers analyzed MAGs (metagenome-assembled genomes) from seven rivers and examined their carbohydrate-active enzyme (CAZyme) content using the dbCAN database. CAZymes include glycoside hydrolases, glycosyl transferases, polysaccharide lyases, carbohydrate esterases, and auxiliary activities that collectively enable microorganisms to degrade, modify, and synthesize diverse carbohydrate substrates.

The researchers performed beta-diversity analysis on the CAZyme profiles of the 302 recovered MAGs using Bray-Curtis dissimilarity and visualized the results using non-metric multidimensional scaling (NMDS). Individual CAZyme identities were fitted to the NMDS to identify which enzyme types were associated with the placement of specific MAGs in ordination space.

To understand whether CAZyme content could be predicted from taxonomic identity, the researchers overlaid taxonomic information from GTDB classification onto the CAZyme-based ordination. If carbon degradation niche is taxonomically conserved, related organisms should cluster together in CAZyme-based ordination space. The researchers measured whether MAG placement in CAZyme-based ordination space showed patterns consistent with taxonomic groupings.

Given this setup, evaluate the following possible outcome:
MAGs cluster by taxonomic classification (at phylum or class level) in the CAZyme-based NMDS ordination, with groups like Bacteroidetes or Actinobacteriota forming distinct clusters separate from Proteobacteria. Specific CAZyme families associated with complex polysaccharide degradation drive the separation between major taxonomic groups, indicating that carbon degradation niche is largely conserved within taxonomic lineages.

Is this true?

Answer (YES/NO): NO